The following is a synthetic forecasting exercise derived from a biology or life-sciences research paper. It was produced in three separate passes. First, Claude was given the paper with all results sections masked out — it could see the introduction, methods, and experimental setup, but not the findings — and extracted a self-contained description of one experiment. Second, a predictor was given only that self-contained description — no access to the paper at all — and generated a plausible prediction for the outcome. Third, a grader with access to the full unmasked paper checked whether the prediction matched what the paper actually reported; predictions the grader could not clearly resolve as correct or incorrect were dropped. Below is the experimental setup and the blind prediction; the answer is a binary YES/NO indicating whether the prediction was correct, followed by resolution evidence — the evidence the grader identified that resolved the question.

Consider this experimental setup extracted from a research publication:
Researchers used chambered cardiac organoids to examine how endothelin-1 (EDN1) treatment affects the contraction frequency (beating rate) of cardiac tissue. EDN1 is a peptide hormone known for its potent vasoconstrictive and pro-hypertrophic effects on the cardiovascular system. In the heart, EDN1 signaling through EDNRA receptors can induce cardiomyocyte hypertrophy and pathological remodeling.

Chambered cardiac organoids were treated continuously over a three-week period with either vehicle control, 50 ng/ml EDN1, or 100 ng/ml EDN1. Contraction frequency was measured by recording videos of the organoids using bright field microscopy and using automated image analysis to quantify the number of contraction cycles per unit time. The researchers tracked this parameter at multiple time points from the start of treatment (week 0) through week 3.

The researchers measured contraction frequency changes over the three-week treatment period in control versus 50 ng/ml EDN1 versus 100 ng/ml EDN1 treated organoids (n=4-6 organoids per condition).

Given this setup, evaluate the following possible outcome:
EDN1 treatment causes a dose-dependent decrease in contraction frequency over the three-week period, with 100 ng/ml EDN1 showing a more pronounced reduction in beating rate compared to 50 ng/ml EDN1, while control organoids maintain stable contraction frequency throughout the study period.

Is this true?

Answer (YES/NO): NO